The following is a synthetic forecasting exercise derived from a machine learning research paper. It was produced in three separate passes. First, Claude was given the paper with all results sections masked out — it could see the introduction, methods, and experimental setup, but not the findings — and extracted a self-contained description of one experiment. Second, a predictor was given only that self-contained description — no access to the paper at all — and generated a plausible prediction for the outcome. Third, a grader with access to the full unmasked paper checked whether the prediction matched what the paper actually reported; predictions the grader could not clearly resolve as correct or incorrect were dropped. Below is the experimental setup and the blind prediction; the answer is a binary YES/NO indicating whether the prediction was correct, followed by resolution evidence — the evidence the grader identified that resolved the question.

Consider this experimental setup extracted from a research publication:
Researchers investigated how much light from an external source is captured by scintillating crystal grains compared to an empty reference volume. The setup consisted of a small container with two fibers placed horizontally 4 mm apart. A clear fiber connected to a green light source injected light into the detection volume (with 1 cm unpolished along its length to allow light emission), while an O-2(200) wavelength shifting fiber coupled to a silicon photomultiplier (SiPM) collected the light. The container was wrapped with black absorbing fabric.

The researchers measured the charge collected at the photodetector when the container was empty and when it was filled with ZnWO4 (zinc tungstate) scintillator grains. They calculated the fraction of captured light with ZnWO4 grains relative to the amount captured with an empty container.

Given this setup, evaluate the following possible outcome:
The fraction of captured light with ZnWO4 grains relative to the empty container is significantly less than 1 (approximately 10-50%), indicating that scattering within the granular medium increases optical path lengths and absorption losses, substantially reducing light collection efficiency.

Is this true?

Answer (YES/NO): NO